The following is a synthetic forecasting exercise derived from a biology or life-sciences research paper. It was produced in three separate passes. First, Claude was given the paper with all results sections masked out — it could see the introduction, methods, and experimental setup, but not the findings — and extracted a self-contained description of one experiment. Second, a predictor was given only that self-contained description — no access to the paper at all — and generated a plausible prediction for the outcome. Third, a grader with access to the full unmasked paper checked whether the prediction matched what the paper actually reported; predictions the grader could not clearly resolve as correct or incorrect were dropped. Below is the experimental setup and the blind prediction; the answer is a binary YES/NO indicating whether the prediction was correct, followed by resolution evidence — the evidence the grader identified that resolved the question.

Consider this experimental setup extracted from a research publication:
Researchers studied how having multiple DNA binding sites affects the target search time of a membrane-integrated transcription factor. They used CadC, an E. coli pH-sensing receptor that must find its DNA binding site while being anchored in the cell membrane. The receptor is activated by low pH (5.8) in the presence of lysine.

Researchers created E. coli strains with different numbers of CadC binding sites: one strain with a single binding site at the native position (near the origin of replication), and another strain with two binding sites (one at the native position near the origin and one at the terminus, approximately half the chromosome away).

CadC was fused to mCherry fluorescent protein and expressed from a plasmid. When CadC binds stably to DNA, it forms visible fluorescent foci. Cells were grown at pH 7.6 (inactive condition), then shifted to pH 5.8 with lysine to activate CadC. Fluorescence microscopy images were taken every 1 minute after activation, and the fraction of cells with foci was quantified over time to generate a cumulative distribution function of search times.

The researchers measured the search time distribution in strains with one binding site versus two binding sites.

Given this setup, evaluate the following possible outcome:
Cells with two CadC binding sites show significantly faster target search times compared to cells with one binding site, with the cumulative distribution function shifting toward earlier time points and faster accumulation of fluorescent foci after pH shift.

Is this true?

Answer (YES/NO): YES